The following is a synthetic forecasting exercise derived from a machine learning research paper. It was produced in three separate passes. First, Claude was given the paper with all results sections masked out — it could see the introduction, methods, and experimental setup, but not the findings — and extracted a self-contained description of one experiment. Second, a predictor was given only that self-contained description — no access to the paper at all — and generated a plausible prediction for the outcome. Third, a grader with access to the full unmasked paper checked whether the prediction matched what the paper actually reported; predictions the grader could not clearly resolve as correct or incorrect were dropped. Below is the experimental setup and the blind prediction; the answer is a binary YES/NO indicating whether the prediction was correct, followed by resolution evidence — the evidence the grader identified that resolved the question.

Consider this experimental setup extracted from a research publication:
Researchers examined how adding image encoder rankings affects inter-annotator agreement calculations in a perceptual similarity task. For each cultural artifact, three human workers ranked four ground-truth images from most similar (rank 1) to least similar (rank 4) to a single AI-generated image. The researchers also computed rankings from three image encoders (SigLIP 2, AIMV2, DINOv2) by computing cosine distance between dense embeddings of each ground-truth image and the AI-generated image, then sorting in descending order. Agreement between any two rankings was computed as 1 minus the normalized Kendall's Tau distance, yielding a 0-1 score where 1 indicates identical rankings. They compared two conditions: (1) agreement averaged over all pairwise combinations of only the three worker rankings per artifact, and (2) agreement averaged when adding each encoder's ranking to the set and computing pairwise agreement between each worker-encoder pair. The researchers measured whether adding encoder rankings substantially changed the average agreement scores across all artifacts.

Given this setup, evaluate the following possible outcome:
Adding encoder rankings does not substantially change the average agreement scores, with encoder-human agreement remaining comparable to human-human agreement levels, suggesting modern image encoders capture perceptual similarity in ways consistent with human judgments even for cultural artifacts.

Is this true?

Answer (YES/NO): YES